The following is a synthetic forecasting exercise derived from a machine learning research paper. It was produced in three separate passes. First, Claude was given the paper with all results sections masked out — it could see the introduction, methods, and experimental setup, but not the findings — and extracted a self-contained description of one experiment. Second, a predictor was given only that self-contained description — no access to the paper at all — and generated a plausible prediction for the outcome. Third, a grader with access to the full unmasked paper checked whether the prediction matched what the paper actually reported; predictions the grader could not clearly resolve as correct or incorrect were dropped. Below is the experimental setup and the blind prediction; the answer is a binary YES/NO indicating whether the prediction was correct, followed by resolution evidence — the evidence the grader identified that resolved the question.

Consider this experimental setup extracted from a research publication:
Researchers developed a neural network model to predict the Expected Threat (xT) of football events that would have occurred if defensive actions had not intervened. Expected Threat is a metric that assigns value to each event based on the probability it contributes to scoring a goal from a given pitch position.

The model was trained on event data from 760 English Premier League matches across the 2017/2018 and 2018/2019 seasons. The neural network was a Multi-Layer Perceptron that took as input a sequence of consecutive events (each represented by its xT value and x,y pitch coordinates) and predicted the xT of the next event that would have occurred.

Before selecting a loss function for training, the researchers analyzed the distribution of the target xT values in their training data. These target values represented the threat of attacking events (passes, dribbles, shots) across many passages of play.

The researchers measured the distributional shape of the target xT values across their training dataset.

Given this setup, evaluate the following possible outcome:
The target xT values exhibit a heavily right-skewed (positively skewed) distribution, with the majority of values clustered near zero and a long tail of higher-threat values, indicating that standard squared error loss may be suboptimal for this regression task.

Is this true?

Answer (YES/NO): NO